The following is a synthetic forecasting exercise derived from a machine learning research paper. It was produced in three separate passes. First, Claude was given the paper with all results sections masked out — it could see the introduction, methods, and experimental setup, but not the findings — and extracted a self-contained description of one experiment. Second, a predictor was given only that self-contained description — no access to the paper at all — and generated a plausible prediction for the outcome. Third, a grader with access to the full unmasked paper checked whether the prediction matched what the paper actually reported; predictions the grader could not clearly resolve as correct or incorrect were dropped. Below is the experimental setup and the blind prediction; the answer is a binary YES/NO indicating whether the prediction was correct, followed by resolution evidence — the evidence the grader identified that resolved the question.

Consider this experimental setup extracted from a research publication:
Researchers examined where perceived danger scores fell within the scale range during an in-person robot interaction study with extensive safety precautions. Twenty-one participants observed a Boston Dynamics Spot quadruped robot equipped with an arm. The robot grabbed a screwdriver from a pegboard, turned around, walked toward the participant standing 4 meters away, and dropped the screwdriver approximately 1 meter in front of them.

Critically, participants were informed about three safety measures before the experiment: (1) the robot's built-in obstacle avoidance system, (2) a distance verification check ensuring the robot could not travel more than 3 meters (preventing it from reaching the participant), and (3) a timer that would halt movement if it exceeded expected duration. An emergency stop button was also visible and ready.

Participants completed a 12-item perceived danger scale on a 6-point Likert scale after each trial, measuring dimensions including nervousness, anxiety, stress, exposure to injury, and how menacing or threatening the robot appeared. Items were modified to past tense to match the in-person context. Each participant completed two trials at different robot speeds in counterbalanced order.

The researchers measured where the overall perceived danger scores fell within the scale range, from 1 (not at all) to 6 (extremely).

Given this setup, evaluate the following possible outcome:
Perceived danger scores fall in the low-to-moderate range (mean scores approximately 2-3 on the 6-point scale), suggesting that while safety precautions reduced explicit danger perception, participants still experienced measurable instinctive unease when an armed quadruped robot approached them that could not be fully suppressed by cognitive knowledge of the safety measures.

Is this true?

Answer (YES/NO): YES